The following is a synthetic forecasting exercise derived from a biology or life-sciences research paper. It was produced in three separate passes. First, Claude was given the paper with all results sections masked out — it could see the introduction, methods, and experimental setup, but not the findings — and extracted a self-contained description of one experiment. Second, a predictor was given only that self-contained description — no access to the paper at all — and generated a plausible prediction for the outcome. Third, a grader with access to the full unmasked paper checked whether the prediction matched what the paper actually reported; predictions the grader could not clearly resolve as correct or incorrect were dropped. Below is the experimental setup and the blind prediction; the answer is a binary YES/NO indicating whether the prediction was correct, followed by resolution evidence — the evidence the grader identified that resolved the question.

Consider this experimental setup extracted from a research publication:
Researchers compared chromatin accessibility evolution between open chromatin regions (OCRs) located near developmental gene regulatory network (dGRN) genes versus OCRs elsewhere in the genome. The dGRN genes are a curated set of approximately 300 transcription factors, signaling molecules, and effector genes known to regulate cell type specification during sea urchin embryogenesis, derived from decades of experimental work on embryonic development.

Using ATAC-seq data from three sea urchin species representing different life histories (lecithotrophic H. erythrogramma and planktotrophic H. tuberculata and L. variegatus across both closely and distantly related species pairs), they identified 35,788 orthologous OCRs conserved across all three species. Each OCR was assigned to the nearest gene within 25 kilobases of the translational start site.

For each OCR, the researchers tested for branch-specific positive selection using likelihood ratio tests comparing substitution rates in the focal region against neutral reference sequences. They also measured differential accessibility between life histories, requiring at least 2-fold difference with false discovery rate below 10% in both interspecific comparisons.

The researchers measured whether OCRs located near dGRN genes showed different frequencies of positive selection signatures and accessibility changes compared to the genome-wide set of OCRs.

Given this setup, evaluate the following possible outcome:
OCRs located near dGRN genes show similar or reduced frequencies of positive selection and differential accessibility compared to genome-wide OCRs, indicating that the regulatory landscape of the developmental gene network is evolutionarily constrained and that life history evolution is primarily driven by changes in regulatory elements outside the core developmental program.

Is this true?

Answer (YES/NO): NO